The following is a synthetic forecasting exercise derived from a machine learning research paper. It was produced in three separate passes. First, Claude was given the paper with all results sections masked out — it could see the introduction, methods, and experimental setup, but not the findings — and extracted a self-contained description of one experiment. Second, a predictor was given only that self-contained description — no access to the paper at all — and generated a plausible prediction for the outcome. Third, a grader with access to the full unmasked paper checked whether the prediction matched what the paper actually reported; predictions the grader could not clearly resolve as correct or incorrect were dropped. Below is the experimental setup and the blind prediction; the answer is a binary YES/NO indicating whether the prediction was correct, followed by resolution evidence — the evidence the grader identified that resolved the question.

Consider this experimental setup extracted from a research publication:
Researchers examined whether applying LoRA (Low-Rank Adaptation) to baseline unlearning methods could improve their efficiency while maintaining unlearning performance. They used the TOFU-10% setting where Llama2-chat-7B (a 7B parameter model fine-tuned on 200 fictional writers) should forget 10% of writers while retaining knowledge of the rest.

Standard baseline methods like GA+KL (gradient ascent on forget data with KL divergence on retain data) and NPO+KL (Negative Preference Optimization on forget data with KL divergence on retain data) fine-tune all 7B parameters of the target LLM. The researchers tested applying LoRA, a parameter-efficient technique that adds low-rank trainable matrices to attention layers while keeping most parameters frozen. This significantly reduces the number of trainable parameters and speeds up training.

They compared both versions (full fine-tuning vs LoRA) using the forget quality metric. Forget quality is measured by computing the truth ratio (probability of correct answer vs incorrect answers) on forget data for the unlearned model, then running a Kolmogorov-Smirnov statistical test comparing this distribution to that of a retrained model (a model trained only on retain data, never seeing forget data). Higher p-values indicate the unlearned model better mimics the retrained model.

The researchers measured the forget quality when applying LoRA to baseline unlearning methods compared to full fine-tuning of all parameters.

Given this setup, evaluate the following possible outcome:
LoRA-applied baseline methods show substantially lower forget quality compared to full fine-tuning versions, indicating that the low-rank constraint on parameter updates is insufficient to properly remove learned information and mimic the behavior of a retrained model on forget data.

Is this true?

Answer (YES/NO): YES